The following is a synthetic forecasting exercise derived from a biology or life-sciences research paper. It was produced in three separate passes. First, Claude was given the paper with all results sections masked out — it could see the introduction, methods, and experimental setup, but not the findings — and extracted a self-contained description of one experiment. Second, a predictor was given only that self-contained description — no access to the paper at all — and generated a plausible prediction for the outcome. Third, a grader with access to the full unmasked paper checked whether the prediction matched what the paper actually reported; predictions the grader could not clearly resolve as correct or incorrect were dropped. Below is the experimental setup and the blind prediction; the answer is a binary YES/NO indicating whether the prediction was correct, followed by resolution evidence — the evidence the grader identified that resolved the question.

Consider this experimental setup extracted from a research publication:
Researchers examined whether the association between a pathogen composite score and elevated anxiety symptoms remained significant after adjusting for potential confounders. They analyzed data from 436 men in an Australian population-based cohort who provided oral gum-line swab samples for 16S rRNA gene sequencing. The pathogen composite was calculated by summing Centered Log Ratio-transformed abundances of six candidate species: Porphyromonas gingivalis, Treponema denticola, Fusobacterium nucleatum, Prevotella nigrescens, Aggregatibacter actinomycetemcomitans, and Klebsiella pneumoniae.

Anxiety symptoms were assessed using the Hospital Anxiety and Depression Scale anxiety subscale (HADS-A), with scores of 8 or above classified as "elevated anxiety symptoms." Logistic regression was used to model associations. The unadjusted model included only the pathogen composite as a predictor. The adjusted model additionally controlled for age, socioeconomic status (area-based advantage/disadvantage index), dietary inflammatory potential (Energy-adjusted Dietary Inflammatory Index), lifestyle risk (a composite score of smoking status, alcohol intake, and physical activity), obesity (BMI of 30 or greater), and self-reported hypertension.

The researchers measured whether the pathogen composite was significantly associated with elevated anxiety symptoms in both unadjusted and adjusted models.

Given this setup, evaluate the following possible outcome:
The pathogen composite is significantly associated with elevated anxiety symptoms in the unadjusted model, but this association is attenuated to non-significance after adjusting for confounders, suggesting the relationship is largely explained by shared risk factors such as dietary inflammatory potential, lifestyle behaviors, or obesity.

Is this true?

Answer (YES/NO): NO